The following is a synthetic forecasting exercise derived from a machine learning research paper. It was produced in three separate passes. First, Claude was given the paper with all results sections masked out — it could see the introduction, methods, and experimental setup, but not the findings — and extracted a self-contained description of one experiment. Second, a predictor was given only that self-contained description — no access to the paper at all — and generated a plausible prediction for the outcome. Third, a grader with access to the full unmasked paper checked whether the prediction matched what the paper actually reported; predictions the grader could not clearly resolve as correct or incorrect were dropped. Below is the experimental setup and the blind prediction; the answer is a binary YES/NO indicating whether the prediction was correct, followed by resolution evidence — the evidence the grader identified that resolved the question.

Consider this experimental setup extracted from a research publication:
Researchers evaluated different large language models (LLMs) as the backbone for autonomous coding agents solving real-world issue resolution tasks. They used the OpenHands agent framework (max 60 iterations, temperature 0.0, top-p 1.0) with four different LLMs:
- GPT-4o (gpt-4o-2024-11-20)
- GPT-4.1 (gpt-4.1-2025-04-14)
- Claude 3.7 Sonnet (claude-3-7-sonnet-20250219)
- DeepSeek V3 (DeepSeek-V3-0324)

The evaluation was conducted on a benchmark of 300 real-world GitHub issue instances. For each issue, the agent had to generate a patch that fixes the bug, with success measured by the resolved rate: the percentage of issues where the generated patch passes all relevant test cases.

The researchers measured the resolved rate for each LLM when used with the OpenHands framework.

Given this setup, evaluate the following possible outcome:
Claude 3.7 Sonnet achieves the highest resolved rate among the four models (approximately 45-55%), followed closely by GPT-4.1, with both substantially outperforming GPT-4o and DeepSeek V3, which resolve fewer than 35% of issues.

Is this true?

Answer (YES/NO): NO